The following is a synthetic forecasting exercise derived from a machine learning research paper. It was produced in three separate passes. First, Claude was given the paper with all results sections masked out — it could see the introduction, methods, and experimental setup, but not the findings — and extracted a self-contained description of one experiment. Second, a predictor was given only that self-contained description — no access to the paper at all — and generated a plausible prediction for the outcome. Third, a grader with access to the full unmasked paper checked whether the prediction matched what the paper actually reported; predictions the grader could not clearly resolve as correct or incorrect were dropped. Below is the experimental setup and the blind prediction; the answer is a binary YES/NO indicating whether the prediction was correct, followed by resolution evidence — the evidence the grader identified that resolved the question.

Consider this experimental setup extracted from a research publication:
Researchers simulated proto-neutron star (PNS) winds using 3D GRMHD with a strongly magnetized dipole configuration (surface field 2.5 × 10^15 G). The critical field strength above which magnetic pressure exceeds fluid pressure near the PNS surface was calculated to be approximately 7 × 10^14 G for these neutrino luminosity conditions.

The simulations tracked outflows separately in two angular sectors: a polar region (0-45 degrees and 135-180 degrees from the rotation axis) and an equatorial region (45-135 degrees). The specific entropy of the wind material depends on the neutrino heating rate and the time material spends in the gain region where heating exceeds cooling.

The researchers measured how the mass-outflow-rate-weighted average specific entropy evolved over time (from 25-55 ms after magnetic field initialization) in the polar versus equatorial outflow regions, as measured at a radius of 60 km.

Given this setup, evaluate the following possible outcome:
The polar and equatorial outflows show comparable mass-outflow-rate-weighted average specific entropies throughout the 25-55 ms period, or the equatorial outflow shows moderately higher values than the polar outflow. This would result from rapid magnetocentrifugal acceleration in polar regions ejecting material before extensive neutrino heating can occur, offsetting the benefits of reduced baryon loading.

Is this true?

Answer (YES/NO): YES